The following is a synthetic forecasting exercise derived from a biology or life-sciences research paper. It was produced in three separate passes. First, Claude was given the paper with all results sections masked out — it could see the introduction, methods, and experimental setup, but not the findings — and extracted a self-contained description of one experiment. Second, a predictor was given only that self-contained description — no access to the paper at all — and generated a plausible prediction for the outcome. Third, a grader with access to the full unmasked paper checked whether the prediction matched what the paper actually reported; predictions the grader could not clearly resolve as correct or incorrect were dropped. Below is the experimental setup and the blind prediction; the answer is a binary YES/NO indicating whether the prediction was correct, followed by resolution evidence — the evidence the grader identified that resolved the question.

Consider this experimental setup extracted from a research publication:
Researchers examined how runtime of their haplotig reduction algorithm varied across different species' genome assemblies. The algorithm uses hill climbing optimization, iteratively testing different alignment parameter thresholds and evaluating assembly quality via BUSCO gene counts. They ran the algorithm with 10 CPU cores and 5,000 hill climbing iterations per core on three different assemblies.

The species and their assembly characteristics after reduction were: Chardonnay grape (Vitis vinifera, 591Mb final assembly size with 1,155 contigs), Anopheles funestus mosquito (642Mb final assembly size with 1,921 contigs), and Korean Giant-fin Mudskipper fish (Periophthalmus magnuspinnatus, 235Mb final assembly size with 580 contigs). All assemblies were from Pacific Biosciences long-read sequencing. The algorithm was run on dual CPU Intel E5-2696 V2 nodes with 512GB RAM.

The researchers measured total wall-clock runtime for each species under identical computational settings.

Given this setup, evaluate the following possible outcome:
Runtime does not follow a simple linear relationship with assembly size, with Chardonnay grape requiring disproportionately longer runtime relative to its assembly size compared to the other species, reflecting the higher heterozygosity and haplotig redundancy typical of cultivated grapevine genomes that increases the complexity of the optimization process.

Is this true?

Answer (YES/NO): NO